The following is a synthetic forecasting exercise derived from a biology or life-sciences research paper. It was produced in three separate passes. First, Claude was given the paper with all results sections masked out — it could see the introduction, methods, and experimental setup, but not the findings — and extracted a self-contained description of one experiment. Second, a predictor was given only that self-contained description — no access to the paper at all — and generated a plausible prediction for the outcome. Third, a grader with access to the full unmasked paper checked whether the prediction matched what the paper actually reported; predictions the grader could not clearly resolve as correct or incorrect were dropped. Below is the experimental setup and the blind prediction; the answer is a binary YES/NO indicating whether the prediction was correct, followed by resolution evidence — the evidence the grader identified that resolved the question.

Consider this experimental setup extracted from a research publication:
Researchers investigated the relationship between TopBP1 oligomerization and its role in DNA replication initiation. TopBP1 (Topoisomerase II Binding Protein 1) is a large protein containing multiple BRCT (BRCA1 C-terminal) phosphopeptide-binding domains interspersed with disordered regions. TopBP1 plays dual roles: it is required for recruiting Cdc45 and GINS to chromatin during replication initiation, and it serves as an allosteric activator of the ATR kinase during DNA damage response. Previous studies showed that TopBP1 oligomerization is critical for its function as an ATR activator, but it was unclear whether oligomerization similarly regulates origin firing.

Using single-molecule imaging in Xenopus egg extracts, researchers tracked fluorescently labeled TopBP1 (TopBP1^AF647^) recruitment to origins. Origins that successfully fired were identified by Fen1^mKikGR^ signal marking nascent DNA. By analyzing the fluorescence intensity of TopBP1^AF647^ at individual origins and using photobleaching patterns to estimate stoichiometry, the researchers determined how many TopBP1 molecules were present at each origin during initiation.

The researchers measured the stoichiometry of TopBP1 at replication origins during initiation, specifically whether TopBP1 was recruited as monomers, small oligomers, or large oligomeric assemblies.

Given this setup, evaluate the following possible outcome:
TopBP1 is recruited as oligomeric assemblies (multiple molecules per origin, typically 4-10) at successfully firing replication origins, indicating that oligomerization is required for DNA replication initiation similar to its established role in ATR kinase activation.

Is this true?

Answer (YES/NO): NO